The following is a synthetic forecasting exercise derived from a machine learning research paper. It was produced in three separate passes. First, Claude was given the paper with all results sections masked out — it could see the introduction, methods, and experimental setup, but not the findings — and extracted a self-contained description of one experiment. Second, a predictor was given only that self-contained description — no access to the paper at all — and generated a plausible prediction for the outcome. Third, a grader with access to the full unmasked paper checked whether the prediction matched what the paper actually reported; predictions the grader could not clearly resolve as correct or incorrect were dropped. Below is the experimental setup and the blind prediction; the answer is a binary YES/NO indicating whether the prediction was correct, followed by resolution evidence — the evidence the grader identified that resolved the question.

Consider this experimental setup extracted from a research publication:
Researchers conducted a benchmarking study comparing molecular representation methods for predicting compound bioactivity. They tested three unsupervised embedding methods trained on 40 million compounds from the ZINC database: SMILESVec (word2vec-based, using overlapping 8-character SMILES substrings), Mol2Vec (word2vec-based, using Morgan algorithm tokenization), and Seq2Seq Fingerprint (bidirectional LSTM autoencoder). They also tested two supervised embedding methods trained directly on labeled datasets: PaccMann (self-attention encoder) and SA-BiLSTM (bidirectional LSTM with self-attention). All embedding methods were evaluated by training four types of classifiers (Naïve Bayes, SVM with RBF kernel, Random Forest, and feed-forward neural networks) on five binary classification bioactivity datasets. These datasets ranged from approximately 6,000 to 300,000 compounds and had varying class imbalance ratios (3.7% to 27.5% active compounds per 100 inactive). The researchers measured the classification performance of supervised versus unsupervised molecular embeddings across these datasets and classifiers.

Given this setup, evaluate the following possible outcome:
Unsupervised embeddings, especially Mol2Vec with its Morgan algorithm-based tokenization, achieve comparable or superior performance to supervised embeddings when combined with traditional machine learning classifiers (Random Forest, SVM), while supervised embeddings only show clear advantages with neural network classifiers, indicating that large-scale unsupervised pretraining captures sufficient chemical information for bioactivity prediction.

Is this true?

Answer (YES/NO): NO